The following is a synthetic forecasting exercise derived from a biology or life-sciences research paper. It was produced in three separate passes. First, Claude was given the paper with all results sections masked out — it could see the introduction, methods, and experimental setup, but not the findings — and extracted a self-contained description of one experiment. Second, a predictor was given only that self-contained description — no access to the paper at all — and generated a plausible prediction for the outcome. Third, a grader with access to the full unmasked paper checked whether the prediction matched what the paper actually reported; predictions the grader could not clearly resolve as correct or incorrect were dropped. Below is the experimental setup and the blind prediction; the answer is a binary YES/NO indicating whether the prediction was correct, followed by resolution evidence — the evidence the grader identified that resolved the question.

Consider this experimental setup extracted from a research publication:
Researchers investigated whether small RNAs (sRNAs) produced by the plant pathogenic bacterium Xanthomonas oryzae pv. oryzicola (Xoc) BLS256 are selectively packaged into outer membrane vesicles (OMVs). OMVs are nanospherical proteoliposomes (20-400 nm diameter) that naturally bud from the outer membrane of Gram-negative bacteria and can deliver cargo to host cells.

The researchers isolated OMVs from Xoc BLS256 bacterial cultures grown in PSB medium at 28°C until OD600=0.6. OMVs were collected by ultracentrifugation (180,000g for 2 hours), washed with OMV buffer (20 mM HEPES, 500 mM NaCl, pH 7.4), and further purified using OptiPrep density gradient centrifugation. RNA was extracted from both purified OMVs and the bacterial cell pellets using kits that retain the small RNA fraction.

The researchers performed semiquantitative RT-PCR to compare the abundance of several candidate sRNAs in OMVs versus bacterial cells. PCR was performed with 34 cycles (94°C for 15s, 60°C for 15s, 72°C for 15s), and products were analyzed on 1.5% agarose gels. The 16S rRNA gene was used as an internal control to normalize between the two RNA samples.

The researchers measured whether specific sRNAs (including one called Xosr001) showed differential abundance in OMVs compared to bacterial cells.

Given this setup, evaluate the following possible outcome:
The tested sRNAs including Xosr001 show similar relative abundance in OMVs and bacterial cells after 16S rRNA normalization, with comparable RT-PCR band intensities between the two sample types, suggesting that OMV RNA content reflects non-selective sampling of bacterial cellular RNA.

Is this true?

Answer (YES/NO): YES